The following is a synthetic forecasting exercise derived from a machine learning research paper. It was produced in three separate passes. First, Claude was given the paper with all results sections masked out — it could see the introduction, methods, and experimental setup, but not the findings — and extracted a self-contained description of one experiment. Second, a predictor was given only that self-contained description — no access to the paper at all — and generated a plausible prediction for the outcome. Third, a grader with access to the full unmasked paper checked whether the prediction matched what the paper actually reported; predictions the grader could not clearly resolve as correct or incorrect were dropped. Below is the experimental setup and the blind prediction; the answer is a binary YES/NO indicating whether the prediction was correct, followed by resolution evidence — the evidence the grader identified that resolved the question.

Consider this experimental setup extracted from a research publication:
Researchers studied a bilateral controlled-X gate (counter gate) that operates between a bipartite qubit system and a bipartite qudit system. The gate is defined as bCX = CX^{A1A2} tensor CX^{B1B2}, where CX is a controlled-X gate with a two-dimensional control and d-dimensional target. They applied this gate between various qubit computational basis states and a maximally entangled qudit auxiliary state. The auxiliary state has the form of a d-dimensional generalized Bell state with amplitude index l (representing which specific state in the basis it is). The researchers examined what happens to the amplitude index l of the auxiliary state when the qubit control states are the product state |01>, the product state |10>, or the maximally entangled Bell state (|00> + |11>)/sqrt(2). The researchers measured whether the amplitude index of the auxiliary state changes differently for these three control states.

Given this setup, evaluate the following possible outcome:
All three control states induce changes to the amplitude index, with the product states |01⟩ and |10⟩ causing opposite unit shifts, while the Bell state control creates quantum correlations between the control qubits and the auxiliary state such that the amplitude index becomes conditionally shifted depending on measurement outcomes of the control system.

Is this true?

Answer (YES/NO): NO